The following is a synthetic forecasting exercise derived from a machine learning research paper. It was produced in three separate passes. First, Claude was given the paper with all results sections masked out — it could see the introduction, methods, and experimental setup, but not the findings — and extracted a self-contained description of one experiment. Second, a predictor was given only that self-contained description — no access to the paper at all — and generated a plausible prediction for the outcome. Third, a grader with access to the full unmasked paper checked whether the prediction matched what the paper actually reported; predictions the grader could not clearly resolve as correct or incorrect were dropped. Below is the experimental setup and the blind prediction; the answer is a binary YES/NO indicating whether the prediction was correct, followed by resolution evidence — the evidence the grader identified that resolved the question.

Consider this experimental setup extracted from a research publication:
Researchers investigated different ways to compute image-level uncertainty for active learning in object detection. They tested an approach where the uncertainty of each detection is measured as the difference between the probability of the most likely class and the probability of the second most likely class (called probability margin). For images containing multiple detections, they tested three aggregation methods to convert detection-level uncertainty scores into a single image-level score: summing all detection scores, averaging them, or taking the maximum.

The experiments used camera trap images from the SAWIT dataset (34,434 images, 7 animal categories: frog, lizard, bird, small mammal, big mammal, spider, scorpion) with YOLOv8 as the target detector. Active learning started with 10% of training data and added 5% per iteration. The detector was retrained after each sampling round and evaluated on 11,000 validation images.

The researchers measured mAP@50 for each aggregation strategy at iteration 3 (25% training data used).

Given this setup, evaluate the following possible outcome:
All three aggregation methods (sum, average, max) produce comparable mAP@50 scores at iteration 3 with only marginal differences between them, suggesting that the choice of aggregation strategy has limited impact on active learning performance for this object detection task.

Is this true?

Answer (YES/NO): NO